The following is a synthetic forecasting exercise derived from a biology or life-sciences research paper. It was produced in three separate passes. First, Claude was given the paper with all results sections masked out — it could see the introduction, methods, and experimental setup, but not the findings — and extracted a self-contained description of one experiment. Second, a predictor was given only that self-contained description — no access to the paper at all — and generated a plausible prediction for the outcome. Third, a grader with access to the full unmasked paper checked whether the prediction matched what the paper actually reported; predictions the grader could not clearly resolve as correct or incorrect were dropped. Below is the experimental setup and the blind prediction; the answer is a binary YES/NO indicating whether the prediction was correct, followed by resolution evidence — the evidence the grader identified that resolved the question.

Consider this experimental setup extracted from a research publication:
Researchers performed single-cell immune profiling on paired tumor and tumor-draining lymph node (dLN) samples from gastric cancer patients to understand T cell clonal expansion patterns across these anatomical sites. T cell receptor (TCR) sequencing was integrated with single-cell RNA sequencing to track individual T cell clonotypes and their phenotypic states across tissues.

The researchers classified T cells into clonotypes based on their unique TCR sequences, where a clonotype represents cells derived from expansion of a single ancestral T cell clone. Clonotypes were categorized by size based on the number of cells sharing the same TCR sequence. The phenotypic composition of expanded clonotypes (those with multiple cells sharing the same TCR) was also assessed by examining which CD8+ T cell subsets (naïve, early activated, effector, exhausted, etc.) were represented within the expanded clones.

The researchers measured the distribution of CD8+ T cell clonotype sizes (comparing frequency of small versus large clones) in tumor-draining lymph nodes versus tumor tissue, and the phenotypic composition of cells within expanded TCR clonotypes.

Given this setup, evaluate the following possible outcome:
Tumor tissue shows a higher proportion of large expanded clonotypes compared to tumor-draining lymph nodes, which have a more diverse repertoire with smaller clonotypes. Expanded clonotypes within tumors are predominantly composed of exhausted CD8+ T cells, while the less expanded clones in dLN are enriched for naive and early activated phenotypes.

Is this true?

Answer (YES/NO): NO